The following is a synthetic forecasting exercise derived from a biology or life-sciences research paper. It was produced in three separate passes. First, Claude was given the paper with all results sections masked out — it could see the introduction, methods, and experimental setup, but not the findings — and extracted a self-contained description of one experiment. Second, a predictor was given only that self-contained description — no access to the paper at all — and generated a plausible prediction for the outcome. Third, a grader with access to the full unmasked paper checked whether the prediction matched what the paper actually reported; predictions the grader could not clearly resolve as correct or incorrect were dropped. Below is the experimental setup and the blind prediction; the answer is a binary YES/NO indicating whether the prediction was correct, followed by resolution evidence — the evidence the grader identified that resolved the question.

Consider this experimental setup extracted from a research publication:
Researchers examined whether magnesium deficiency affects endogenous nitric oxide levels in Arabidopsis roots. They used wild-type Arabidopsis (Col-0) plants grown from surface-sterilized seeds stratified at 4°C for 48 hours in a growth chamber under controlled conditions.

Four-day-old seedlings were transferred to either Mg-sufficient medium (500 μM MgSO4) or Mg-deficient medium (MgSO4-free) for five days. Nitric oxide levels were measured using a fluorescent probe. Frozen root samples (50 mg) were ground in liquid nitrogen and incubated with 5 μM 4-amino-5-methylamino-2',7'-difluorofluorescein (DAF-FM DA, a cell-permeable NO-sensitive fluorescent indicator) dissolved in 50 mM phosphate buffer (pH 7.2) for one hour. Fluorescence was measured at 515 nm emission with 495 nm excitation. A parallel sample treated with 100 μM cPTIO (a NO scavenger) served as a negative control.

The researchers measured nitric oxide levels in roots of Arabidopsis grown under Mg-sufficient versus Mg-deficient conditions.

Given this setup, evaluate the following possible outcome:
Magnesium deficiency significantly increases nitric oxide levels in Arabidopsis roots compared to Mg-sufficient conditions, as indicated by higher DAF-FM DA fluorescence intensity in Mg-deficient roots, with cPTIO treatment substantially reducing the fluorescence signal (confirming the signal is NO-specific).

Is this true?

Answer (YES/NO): YES